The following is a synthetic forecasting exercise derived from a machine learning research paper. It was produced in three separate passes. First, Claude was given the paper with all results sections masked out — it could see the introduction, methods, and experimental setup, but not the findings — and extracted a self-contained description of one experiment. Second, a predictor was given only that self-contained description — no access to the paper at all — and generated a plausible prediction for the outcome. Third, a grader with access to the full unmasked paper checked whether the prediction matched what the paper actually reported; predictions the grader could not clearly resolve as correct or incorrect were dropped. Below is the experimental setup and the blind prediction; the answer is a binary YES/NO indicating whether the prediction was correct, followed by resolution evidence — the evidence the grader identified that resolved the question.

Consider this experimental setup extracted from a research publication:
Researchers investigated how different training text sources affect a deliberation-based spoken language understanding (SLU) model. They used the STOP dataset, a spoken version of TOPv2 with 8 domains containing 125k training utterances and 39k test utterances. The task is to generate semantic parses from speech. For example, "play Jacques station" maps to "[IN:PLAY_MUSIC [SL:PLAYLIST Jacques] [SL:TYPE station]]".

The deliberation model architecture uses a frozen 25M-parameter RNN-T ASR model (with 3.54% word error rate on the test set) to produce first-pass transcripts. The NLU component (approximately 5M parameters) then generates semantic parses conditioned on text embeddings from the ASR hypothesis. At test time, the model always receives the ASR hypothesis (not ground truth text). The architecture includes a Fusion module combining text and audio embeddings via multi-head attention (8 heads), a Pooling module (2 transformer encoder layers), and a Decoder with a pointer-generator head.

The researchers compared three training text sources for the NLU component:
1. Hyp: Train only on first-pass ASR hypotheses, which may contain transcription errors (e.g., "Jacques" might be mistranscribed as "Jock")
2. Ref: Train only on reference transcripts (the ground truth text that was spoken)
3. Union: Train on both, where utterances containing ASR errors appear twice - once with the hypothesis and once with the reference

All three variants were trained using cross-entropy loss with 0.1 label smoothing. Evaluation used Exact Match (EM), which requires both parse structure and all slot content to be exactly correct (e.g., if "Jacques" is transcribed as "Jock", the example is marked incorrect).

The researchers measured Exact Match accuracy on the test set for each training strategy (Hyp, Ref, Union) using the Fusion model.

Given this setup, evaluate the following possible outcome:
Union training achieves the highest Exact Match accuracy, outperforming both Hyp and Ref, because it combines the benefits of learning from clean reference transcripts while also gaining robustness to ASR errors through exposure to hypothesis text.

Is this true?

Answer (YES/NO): YES